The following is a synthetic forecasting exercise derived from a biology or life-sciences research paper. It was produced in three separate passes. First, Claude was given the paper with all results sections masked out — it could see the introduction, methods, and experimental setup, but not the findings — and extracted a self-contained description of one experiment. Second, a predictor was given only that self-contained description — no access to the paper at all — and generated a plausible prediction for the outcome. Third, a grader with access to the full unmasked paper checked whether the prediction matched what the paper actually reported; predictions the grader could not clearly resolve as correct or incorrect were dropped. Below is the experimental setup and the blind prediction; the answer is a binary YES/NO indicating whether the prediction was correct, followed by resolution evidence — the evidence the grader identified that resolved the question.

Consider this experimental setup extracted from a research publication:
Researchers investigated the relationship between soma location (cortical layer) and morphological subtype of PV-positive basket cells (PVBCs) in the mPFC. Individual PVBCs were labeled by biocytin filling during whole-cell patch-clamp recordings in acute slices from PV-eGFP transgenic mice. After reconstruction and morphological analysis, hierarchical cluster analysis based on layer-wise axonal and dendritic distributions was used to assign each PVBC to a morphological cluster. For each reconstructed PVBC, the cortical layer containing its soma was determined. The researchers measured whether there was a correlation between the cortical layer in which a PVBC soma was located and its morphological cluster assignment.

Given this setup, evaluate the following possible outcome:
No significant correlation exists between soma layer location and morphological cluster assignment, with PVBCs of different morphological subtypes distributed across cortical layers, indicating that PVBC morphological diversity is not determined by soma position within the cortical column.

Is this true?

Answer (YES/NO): NO